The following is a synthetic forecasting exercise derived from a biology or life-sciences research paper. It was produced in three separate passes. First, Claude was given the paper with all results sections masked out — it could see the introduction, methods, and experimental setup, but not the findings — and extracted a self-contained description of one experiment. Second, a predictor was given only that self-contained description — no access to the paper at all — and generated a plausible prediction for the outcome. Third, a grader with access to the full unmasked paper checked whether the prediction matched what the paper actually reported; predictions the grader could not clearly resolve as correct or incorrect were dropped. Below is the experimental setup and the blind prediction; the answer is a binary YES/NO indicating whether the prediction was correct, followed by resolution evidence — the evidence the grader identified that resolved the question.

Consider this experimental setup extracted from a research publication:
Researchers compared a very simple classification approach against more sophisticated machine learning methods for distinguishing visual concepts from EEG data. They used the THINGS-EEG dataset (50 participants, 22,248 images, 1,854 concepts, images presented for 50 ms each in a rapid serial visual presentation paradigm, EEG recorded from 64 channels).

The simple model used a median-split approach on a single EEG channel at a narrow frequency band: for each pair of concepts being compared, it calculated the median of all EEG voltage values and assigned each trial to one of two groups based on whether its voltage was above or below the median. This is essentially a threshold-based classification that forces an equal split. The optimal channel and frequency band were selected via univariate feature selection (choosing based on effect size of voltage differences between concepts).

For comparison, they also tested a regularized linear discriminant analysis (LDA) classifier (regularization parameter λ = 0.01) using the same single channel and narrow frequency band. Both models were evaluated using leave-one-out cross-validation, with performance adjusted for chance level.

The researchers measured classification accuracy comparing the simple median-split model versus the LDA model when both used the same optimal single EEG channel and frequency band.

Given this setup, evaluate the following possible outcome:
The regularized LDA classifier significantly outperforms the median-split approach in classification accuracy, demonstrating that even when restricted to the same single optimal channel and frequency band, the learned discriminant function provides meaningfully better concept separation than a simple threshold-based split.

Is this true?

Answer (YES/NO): NO